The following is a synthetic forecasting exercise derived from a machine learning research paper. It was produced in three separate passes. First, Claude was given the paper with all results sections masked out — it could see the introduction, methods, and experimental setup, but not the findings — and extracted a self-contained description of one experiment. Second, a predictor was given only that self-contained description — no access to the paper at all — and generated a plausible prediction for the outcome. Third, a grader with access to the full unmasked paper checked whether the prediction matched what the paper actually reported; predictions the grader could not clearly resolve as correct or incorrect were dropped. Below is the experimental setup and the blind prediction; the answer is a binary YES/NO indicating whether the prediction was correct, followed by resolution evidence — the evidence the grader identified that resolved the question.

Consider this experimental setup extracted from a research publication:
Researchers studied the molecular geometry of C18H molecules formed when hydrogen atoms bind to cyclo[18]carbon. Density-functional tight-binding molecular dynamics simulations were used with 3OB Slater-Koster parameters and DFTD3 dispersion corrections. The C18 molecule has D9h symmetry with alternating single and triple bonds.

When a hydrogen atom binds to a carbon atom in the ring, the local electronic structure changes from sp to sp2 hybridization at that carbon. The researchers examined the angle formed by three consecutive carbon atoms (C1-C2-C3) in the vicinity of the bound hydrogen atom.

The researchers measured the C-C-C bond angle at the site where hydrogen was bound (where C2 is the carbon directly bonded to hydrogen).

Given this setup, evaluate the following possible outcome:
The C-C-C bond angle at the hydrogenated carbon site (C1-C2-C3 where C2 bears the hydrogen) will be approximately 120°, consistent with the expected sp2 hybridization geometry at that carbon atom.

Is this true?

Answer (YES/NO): NO